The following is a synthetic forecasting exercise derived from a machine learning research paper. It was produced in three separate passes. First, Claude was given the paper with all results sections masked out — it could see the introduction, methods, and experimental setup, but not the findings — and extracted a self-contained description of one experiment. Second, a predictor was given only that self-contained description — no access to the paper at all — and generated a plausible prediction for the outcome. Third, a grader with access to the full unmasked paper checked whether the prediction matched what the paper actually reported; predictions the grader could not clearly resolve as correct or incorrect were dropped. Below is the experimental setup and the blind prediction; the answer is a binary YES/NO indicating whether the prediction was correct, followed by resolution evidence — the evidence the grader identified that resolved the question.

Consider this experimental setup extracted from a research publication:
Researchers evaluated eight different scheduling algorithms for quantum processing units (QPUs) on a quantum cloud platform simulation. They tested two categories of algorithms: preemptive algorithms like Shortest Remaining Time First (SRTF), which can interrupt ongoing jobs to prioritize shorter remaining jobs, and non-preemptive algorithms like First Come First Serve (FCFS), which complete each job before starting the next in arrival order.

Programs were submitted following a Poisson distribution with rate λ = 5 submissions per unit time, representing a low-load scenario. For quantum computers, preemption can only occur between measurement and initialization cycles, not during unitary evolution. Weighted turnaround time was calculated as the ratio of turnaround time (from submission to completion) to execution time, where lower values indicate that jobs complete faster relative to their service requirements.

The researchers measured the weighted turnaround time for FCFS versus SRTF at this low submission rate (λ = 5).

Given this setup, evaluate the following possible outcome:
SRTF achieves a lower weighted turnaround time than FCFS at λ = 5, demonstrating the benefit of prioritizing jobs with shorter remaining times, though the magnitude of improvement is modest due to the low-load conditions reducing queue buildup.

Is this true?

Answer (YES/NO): NO